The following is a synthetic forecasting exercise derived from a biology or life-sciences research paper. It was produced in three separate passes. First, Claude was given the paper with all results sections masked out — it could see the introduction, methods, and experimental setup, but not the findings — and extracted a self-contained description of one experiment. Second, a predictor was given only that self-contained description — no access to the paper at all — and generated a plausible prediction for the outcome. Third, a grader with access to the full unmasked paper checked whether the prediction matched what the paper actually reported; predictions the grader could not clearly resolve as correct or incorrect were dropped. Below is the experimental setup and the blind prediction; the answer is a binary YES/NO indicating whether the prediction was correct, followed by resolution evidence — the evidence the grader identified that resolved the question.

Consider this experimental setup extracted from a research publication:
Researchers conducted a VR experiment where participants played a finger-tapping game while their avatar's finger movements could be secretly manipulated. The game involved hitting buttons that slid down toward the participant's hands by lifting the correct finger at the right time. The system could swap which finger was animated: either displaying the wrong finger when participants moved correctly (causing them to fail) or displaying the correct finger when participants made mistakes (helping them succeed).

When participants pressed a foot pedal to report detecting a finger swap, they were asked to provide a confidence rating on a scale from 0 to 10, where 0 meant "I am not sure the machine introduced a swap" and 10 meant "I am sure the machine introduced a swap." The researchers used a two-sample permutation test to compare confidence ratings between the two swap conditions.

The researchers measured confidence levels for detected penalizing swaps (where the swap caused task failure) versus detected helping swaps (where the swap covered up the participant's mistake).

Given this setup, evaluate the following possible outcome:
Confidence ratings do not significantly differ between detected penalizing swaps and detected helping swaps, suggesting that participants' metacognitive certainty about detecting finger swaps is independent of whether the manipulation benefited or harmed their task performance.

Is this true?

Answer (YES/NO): NO